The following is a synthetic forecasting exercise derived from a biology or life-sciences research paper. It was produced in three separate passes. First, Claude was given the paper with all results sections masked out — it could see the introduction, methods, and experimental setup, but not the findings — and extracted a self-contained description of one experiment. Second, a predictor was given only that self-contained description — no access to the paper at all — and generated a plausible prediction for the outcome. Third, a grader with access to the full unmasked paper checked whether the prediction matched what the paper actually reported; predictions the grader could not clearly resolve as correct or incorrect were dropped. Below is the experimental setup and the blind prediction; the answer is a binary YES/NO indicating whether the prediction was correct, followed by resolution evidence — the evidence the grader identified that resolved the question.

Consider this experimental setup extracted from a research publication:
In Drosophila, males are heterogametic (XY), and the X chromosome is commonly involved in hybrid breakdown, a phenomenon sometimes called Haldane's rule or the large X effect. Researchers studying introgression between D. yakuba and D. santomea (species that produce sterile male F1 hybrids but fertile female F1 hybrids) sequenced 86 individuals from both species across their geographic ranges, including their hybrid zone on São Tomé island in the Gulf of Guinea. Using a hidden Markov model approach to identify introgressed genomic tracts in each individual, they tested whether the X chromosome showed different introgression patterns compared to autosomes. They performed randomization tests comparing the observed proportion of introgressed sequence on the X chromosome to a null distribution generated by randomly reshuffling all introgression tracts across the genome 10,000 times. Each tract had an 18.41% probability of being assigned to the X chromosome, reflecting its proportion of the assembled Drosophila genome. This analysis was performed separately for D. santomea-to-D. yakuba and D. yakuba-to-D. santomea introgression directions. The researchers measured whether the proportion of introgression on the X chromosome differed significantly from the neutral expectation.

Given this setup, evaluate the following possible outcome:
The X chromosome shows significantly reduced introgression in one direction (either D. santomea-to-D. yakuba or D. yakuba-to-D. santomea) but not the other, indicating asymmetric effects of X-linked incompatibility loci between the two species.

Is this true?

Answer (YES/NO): NO